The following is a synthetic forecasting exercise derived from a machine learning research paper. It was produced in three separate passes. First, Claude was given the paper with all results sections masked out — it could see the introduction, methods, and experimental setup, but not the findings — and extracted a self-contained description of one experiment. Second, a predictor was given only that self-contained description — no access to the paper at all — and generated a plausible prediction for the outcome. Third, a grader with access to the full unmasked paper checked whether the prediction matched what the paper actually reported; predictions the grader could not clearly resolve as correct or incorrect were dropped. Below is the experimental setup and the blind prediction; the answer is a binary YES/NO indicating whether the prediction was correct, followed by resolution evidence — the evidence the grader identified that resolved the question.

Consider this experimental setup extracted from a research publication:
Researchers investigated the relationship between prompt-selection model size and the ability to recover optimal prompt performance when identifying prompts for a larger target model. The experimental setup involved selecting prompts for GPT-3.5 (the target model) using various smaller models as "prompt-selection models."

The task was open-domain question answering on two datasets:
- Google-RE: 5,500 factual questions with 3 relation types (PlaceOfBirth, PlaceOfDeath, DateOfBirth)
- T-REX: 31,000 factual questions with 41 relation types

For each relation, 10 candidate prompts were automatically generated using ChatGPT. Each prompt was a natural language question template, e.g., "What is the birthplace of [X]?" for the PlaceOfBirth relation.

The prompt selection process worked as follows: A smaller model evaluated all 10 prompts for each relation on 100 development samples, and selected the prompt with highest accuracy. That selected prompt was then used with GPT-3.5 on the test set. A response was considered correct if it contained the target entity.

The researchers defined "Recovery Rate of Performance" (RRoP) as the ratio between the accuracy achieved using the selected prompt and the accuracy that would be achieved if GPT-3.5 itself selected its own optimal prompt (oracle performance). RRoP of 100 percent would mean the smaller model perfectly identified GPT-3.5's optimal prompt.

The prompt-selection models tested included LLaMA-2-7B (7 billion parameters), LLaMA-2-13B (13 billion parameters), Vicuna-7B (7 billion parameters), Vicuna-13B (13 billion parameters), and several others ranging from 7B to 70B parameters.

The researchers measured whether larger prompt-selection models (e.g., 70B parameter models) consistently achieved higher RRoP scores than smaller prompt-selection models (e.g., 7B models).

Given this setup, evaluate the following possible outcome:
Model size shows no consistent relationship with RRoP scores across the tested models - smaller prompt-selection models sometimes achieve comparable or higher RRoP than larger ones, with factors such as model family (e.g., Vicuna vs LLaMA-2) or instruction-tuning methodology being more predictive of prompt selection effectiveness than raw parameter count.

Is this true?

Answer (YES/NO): YES